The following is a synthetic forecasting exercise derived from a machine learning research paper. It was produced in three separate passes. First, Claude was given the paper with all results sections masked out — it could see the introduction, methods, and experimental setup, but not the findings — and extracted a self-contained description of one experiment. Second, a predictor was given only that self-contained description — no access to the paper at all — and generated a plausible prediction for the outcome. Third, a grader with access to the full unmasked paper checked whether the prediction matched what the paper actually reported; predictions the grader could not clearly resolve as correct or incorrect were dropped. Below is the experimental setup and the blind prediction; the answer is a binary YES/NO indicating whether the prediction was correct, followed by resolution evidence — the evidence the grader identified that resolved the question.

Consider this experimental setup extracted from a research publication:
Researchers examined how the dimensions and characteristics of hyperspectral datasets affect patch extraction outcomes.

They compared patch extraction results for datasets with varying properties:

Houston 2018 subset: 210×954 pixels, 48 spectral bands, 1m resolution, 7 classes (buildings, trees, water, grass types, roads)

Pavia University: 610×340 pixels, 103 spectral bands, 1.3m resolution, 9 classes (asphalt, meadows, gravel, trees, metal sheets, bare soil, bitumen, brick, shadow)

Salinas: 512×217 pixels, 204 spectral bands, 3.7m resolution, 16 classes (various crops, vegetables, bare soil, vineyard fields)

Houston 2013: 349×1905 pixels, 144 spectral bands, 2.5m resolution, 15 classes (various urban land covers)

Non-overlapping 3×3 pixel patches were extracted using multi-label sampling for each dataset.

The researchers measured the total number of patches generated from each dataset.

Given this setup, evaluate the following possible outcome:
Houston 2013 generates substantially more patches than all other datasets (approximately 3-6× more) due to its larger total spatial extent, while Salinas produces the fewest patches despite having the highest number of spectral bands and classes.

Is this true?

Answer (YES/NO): NO